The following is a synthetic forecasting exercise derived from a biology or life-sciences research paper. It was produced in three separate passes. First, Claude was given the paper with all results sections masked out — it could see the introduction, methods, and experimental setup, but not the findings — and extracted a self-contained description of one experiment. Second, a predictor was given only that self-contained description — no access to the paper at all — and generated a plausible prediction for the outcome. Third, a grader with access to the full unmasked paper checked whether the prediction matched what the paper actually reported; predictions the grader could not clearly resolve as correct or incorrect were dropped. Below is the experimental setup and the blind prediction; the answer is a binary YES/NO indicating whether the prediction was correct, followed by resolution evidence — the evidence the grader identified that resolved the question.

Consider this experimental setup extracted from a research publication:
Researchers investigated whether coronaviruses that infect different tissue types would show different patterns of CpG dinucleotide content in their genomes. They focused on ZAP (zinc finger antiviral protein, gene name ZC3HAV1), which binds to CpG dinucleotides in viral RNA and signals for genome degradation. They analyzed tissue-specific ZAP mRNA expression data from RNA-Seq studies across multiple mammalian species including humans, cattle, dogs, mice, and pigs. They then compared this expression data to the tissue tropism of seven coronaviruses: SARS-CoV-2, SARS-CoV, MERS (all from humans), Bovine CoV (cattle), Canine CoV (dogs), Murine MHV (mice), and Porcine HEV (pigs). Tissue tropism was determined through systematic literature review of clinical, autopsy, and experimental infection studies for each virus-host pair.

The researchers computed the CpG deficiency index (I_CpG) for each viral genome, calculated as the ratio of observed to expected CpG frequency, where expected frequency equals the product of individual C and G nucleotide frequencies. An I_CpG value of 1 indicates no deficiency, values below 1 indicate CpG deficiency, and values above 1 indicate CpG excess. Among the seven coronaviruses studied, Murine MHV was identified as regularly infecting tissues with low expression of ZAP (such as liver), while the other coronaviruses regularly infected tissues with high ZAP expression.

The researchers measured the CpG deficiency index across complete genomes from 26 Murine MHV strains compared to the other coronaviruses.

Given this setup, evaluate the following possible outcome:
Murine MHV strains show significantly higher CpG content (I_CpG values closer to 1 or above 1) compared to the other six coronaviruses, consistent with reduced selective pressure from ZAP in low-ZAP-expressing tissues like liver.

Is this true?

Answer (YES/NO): YES